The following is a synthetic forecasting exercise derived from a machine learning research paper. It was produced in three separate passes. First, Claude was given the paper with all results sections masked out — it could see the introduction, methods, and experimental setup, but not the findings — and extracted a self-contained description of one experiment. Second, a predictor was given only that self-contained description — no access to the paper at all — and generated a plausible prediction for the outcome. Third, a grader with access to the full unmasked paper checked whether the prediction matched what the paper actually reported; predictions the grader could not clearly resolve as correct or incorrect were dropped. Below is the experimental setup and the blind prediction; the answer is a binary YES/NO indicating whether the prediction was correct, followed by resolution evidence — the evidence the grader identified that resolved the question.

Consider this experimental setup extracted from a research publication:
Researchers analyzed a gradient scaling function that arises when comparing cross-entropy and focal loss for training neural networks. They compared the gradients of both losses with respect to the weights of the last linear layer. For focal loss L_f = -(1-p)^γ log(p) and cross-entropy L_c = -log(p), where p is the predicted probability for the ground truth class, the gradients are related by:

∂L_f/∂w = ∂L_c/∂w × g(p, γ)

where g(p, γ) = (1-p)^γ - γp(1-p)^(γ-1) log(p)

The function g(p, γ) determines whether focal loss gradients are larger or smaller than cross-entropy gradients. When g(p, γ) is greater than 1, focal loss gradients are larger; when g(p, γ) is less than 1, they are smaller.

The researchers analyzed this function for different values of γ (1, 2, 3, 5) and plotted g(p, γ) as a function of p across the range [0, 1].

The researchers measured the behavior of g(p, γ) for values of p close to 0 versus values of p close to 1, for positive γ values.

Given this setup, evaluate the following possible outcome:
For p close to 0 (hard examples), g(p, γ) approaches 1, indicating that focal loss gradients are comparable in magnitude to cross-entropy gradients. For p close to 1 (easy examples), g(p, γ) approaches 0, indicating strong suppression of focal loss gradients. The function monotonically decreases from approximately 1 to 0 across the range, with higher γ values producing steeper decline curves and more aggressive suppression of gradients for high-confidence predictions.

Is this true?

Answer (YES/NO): NO